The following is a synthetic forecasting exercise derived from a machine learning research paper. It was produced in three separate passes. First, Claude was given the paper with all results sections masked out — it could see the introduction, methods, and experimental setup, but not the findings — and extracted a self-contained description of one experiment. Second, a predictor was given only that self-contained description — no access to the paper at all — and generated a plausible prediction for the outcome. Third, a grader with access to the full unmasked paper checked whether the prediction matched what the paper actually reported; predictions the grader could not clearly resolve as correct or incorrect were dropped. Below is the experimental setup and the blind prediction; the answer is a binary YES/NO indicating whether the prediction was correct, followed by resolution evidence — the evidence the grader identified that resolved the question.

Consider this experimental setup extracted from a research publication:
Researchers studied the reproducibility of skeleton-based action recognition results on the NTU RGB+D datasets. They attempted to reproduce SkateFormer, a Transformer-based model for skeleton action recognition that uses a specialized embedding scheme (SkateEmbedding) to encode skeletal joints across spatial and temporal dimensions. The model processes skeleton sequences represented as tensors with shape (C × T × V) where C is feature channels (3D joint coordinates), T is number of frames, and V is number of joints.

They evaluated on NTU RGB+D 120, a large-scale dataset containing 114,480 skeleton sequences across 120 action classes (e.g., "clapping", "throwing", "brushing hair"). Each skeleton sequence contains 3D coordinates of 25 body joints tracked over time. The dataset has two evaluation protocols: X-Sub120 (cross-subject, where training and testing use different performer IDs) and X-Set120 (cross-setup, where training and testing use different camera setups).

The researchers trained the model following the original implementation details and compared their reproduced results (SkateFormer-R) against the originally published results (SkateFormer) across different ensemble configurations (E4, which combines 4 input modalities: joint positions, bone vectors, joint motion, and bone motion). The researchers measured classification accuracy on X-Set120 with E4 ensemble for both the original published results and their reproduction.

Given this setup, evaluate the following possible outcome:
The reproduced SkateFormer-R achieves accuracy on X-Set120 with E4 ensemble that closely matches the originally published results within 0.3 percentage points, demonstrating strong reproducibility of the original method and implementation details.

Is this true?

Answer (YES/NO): YES